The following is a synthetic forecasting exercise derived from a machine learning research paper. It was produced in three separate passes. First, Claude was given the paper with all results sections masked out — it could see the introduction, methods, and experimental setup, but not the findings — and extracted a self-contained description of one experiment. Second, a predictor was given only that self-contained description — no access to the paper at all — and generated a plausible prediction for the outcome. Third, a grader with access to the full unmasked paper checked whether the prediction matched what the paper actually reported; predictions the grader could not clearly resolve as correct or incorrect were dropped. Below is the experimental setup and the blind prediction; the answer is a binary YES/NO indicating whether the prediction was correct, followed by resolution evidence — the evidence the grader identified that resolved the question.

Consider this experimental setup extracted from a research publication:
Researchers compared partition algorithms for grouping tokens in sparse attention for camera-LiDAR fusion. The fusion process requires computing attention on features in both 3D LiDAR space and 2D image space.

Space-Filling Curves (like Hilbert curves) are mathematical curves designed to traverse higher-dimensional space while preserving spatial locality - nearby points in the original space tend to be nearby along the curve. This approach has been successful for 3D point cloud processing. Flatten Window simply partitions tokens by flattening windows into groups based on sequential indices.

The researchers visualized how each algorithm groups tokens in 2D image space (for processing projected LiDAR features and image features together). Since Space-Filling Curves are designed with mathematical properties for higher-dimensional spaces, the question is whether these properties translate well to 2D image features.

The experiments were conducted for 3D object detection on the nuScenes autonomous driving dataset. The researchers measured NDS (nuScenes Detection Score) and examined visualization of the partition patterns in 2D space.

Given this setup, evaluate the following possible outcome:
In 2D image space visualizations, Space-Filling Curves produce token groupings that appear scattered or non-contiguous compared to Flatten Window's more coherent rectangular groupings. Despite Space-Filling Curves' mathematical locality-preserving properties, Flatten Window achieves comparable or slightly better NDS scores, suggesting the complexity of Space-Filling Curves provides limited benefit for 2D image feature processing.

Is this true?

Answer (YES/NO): YES